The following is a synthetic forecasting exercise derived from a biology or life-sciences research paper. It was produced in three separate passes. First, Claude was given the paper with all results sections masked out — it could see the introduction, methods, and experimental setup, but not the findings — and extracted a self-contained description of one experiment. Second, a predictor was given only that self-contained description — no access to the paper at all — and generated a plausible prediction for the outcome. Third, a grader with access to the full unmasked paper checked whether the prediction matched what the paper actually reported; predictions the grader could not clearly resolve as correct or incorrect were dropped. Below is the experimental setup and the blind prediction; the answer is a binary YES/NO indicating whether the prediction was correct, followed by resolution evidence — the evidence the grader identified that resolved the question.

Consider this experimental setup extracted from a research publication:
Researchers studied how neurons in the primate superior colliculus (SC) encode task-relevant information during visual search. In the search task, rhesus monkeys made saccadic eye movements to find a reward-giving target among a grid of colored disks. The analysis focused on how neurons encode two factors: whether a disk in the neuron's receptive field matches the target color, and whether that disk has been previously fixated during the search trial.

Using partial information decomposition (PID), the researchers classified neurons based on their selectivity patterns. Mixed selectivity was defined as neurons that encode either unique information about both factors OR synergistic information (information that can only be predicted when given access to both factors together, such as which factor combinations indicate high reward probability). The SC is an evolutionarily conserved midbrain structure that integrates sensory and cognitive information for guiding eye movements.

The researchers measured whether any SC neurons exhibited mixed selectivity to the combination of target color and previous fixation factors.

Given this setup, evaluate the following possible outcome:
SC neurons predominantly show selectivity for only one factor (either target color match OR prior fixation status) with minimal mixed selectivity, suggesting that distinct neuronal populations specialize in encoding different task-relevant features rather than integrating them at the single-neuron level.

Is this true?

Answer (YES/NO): NO